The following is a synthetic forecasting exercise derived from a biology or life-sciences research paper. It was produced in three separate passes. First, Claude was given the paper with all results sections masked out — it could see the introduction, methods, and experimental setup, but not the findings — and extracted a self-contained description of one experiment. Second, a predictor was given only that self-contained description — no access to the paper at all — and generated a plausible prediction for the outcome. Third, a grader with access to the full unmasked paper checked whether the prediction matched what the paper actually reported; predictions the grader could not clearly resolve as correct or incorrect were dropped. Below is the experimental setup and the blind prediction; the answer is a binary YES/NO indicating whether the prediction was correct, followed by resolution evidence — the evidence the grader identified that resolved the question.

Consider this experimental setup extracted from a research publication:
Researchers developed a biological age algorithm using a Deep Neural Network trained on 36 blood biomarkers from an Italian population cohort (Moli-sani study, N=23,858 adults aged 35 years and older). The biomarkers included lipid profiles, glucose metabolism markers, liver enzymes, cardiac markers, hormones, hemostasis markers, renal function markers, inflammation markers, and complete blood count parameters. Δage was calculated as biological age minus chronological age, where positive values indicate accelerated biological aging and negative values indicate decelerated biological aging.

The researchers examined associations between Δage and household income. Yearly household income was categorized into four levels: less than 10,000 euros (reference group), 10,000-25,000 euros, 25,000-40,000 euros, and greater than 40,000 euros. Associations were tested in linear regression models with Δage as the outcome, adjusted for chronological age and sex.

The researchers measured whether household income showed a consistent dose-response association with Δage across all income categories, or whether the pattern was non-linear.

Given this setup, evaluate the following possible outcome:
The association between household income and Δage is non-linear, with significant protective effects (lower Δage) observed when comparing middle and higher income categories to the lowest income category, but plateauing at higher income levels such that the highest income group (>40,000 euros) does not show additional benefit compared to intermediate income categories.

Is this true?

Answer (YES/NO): NO